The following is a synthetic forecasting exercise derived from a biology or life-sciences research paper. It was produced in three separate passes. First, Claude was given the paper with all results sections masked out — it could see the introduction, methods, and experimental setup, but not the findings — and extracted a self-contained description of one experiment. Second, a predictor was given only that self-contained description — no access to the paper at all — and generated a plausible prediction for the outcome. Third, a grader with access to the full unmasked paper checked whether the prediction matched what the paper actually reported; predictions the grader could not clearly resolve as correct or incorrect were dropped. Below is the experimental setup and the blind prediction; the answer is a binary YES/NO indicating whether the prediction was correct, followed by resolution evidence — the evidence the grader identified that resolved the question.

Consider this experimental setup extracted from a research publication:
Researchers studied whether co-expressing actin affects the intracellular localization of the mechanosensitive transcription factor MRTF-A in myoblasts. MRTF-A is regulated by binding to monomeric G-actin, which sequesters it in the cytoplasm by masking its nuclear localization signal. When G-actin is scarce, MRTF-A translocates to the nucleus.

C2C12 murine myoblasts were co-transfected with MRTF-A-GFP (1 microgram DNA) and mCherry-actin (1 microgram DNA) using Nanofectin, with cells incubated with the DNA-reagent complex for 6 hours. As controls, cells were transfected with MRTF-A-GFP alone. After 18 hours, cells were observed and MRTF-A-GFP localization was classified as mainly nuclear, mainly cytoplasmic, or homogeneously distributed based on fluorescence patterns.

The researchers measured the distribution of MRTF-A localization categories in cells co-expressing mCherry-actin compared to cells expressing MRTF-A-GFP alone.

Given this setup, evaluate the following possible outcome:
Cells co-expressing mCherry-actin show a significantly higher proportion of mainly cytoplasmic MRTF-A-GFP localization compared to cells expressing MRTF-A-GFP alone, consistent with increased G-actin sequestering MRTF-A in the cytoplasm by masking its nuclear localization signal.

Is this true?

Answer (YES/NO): YES